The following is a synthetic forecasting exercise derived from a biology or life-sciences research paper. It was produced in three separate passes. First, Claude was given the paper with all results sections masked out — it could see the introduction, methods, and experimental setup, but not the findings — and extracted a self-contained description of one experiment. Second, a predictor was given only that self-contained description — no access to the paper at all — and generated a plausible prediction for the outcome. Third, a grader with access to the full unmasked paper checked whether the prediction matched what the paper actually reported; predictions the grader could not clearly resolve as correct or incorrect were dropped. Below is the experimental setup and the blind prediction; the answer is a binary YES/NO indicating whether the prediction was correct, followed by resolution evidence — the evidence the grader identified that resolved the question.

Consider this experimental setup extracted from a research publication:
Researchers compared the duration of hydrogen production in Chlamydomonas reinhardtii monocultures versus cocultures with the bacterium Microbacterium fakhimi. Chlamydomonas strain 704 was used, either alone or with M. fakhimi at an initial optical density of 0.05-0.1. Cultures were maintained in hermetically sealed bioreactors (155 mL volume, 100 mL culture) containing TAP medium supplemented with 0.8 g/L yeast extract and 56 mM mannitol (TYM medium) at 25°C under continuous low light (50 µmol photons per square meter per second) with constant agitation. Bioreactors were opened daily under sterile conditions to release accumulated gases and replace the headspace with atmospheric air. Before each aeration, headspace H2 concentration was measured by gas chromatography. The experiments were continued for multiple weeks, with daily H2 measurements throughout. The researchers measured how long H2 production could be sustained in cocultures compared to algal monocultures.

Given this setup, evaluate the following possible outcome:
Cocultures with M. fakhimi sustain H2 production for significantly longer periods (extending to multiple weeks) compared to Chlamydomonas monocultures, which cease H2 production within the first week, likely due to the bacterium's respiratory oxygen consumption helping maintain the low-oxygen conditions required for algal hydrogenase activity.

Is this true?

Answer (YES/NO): NO